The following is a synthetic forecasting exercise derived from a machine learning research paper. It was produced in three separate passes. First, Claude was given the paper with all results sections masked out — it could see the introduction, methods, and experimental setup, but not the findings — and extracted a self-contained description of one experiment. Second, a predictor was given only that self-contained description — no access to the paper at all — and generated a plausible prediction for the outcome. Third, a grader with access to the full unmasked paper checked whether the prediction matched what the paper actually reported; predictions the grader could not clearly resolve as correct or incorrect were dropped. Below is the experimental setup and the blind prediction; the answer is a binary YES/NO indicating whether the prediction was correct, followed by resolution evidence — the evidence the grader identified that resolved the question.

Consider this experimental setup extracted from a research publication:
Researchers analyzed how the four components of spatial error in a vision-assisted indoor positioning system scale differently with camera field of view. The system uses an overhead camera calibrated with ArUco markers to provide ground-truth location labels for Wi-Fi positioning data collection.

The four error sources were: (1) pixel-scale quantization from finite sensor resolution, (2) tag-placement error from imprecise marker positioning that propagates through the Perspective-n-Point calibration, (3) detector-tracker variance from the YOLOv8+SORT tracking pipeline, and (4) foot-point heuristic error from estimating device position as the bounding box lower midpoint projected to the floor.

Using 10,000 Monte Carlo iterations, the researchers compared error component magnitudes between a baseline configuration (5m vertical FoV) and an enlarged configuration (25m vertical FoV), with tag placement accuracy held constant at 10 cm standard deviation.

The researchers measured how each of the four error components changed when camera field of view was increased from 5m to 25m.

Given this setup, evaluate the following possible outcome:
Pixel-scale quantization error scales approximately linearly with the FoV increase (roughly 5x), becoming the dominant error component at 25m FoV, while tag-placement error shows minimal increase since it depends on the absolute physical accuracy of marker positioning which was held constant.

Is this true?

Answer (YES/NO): NO